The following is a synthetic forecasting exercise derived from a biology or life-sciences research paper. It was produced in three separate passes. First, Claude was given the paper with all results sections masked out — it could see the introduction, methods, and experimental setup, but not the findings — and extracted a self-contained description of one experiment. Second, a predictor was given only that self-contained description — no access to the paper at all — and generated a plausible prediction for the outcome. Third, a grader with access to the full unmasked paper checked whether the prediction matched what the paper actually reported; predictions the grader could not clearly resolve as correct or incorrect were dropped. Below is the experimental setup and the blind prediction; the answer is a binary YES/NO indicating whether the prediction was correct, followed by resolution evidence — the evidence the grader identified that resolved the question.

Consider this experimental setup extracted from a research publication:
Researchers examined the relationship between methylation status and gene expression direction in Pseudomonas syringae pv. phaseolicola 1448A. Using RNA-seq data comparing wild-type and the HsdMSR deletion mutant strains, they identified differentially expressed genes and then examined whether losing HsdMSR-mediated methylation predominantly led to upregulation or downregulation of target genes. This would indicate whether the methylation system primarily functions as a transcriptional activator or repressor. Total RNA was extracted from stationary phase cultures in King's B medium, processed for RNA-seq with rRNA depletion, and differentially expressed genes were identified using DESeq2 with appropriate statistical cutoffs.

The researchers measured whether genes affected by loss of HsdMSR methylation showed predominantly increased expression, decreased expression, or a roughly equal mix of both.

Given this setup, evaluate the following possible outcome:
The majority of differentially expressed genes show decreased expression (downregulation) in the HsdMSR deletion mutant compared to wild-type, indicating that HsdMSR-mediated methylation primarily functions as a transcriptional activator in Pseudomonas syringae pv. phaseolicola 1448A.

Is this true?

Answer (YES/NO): NO